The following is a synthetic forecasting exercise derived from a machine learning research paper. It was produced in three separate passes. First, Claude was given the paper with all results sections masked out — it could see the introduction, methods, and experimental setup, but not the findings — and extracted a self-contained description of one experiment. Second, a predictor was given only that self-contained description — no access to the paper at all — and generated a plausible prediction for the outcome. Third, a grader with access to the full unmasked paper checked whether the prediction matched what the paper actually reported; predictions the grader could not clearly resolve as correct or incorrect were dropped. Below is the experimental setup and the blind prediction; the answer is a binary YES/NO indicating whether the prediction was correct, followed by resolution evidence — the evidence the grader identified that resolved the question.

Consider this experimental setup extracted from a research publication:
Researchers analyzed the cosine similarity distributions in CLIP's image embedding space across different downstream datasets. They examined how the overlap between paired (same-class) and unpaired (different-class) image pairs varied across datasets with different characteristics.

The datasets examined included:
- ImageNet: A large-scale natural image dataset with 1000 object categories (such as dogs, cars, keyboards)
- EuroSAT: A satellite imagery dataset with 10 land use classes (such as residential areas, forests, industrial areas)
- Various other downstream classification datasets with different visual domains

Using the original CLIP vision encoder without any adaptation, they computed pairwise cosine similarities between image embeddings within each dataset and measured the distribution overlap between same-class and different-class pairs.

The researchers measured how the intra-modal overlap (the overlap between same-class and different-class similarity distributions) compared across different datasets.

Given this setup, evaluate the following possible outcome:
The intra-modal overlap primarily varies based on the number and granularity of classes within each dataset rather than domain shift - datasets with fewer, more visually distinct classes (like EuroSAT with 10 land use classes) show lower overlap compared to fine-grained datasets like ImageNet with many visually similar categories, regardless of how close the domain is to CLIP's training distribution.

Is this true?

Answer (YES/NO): NO